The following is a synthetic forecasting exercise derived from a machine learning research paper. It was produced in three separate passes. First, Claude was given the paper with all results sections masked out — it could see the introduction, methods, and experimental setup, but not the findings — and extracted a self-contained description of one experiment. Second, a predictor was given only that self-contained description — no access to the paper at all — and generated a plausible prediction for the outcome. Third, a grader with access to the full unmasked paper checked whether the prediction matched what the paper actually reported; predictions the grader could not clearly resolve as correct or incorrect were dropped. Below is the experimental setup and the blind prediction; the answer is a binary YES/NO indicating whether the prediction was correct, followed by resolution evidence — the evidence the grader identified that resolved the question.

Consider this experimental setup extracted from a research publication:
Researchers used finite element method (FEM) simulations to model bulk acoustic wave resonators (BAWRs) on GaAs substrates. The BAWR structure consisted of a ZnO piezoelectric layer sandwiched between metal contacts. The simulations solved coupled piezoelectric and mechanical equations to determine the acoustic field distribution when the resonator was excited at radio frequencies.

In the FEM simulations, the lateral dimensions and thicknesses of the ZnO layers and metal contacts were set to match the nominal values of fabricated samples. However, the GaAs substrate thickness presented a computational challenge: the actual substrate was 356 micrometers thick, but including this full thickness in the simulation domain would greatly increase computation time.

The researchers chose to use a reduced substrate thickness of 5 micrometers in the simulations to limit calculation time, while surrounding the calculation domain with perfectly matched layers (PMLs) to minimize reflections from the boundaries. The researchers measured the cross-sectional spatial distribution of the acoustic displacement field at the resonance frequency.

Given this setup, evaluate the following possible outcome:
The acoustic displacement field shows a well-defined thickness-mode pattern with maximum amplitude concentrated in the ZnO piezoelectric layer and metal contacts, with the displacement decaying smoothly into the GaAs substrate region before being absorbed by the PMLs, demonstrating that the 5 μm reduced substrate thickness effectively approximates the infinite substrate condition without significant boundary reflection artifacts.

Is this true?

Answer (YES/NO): NO